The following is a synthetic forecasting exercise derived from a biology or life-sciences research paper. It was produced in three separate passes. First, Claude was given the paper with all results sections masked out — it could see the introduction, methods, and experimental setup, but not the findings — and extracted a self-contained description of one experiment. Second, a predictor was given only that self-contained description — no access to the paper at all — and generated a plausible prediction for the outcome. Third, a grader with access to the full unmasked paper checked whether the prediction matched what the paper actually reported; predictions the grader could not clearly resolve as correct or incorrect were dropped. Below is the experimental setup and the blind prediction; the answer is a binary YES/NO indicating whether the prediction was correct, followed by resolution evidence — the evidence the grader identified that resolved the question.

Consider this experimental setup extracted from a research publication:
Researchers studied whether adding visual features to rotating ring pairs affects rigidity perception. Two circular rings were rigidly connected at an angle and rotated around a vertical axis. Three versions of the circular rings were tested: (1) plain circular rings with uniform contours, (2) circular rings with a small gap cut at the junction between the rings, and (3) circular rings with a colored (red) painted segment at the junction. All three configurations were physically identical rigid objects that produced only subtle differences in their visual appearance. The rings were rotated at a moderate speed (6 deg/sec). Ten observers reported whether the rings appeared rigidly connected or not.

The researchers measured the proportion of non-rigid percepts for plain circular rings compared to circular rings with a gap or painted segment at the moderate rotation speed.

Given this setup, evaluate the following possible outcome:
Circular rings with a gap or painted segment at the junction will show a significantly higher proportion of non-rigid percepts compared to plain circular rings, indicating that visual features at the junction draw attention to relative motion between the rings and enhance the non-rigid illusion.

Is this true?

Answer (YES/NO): NO